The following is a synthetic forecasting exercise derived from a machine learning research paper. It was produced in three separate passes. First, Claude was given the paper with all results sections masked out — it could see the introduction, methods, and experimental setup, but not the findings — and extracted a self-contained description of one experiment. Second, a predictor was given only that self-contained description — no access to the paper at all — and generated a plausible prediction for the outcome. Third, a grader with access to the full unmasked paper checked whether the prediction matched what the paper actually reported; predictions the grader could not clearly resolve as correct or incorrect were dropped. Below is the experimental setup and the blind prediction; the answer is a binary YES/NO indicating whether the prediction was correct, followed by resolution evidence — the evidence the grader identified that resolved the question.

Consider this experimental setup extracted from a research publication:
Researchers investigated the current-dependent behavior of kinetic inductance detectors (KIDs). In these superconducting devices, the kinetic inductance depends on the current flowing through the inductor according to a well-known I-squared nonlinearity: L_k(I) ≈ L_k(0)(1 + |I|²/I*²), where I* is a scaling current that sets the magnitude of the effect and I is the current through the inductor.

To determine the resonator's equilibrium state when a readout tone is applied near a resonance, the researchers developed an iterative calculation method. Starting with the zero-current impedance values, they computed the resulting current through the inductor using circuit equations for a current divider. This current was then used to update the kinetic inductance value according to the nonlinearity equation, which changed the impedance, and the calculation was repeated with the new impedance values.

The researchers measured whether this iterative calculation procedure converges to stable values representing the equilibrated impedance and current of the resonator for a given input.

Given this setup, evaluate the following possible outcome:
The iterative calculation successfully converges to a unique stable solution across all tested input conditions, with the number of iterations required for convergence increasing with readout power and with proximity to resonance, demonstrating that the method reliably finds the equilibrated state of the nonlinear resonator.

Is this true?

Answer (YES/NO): NO